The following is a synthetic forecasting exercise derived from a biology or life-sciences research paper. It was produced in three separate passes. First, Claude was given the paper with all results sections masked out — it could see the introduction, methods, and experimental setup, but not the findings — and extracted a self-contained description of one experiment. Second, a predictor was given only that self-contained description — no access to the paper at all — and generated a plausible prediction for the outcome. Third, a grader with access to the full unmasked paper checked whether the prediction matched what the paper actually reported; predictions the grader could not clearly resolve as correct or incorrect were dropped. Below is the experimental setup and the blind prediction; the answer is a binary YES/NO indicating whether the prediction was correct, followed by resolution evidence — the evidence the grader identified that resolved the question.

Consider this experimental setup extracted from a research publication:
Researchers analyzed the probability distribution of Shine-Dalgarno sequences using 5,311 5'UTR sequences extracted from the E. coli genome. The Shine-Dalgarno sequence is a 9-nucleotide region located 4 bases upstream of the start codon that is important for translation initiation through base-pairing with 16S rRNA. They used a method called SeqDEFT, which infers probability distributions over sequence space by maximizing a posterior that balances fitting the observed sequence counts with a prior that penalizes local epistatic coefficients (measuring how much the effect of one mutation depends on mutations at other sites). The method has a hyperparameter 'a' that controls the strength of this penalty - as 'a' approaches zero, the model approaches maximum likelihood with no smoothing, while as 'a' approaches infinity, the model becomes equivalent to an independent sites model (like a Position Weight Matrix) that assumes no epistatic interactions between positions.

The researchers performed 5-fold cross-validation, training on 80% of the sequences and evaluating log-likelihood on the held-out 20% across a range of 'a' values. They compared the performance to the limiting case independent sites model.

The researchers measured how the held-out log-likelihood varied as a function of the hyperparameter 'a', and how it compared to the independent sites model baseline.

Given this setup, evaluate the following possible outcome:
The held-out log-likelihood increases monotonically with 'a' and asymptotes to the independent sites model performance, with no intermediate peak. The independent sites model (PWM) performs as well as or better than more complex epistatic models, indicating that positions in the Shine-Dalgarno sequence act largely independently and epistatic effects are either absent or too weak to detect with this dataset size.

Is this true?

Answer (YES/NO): NO